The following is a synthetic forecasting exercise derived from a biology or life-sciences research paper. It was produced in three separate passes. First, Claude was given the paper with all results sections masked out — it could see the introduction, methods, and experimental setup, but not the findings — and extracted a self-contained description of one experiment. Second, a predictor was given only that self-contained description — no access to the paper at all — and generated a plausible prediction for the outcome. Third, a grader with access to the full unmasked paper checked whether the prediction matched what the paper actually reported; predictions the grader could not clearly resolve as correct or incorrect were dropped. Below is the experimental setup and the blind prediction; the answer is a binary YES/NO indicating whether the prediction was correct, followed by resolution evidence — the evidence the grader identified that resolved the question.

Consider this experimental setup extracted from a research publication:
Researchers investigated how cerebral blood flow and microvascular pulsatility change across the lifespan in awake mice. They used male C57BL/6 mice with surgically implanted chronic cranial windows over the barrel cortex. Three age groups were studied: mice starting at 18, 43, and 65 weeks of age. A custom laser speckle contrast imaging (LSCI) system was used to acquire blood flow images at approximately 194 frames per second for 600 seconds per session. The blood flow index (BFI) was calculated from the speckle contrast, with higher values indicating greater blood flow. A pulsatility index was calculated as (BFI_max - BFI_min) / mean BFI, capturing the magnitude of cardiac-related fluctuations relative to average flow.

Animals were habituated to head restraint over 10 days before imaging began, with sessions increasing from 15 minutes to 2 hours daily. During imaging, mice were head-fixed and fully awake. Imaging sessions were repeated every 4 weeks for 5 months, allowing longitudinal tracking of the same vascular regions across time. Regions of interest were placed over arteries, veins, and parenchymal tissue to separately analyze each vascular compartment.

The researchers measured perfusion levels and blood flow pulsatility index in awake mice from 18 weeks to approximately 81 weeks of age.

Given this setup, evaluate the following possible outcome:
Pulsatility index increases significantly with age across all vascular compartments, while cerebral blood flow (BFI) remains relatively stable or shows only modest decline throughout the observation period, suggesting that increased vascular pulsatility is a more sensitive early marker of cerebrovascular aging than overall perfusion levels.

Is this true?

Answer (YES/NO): NO